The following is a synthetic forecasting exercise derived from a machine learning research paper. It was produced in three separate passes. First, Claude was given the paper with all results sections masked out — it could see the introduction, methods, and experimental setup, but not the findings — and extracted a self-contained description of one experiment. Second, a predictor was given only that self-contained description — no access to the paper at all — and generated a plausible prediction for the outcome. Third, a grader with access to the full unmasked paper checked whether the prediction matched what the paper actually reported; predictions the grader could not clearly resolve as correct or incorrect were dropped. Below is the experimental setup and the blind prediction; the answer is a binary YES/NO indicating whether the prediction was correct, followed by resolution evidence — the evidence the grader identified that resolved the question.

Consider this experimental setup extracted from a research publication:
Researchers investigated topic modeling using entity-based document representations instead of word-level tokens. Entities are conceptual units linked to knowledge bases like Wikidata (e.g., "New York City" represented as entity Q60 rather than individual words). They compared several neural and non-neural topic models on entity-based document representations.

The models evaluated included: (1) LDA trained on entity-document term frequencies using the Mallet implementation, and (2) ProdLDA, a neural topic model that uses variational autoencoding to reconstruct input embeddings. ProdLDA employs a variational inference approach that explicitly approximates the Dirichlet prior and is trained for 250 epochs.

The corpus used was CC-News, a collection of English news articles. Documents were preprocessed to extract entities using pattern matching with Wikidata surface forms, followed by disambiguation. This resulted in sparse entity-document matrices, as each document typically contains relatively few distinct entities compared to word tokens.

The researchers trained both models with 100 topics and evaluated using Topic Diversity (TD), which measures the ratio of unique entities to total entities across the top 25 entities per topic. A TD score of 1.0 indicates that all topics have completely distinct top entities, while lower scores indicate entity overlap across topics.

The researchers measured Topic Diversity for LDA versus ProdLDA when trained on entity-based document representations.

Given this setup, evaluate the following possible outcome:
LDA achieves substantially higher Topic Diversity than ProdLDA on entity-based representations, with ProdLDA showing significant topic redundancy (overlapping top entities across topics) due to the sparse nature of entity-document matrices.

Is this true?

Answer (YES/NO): YES